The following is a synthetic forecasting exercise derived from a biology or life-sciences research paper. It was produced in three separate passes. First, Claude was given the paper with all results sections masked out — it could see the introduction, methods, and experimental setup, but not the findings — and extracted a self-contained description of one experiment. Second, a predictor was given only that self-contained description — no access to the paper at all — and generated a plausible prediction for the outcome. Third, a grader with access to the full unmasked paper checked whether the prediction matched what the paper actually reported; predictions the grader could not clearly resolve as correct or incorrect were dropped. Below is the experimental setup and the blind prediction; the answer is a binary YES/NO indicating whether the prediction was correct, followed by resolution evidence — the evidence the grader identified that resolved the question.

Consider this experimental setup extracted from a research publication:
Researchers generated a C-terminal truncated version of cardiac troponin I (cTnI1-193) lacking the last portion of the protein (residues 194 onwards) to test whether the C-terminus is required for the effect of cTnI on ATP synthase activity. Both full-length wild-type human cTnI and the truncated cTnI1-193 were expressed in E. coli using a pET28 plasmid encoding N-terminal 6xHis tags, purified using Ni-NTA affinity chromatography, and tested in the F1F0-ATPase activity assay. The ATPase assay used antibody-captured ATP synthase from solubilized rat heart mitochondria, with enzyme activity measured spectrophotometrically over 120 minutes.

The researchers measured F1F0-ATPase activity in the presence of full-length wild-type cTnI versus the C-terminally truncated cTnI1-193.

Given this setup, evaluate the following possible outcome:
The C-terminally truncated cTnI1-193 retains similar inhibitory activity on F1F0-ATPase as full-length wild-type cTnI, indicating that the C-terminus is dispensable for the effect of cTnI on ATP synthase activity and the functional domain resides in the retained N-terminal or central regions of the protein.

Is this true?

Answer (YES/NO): NO